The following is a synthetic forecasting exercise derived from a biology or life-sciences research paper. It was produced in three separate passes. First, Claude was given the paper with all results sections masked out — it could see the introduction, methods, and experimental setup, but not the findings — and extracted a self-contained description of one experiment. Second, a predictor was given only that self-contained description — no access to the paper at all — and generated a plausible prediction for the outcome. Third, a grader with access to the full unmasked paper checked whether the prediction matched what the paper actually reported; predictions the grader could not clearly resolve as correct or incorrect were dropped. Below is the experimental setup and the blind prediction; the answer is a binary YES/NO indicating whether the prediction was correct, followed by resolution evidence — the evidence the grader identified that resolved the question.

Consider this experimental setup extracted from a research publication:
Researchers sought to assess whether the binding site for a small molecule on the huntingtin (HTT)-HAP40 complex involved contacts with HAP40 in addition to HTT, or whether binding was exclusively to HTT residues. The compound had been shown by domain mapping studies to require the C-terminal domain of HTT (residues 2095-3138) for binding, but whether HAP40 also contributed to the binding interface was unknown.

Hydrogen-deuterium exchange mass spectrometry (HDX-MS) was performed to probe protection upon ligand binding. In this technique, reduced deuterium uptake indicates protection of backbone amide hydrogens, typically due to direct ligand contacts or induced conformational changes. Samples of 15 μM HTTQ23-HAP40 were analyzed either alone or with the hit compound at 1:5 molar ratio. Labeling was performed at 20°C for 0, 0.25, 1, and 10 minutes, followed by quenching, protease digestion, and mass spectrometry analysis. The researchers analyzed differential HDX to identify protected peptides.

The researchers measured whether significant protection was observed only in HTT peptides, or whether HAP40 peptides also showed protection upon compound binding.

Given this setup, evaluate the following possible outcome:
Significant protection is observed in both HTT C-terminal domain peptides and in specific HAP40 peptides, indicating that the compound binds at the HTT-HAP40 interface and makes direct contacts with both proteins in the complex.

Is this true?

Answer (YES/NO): NO